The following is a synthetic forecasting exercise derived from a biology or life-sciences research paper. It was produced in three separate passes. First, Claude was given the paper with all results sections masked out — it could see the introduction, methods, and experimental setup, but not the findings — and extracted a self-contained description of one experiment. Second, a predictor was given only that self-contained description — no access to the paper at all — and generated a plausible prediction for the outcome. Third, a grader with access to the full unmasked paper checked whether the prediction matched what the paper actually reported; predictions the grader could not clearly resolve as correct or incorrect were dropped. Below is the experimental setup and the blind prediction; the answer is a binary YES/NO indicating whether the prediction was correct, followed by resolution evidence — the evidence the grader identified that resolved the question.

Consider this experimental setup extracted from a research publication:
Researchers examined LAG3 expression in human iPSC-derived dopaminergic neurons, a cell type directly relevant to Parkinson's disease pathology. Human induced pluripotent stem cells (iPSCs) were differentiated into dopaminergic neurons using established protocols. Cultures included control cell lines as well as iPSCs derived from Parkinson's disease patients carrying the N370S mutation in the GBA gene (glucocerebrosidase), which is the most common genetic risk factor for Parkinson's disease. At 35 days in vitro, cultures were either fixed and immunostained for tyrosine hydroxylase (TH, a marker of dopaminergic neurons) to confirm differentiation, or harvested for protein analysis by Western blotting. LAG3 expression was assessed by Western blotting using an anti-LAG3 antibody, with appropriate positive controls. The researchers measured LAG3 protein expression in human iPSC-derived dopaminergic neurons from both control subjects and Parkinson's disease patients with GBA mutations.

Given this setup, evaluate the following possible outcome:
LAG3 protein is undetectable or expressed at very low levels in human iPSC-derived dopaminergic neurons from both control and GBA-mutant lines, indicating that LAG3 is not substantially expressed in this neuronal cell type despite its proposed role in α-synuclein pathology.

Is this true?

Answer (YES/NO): YES